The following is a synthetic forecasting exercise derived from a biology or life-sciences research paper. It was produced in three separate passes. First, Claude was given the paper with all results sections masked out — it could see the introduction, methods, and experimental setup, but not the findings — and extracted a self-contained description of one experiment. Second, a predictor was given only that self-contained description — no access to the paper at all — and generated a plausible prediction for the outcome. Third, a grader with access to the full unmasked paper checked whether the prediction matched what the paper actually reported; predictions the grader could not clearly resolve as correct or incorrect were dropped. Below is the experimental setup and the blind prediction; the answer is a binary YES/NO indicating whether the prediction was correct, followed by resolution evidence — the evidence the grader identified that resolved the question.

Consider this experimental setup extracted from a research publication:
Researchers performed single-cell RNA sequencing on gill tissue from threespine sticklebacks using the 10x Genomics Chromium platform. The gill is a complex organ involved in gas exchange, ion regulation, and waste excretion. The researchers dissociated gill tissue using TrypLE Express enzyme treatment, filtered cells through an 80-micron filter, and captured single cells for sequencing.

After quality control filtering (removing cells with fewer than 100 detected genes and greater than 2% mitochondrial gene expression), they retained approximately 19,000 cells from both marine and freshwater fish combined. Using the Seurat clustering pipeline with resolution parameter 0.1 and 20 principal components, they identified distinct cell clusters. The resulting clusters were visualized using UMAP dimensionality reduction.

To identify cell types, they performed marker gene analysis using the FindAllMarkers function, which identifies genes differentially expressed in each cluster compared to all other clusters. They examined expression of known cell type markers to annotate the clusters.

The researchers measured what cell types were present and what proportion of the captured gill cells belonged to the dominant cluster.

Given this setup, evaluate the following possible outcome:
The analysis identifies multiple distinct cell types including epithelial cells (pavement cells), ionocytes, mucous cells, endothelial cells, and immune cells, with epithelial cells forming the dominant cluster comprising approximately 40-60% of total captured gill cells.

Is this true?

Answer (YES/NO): NO